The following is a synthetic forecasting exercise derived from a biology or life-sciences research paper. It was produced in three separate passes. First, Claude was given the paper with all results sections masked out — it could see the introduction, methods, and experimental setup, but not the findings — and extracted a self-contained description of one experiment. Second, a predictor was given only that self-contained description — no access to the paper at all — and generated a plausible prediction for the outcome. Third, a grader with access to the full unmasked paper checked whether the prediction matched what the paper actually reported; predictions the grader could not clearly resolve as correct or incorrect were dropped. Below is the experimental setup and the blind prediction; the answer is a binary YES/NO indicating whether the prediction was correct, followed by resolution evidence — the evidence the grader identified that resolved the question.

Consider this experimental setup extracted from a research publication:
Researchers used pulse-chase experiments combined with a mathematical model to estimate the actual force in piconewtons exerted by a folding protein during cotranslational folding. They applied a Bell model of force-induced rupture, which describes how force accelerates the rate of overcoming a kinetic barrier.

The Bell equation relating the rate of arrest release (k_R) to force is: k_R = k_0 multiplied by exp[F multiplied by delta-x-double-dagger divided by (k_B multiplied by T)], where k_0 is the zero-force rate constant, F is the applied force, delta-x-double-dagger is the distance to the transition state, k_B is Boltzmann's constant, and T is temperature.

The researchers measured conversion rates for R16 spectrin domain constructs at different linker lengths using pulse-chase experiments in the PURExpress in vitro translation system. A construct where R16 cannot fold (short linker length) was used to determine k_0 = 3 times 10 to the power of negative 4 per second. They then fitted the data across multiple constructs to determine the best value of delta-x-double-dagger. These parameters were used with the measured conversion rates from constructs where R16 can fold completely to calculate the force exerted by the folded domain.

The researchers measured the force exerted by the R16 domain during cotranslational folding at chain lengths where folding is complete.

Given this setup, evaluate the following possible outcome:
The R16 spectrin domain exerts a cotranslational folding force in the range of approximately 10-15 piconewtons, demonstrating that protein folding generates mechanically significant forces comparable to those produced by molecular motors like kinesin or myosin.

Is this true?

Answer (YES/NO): YES